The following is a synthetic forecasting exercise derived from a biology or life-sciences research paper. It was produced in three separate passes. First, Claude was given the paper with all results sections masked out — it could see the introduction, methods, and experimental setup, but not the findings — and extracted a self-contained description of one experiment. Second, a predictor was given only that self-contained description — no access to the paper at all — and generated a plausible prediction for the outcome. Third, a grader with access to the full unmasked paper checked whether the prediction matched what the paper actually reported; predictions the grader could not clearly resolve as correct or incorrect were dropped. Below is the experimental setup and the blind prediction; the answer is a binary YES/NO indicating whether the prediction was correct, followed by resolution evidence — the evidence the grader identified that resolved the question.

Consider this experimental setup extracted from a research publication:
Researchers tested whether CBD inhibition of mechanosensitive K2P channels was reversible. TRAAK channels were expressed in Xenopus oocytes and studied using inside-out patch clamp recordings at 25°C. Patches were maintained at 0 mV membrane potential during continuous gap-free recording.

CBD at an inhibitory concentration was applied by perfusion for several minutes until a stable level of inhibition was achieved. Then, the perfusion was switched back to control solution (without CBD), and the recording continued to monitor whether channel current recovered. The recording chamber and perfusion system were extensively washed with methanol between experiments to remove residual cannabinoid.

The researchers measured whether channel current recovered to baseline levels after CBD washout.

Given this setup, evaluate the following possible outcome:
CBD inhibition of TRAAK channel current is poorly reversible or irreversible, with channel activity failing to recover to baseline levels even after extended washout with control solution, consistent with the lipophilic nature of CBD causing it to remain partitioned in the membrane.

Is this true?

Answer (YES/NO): NO